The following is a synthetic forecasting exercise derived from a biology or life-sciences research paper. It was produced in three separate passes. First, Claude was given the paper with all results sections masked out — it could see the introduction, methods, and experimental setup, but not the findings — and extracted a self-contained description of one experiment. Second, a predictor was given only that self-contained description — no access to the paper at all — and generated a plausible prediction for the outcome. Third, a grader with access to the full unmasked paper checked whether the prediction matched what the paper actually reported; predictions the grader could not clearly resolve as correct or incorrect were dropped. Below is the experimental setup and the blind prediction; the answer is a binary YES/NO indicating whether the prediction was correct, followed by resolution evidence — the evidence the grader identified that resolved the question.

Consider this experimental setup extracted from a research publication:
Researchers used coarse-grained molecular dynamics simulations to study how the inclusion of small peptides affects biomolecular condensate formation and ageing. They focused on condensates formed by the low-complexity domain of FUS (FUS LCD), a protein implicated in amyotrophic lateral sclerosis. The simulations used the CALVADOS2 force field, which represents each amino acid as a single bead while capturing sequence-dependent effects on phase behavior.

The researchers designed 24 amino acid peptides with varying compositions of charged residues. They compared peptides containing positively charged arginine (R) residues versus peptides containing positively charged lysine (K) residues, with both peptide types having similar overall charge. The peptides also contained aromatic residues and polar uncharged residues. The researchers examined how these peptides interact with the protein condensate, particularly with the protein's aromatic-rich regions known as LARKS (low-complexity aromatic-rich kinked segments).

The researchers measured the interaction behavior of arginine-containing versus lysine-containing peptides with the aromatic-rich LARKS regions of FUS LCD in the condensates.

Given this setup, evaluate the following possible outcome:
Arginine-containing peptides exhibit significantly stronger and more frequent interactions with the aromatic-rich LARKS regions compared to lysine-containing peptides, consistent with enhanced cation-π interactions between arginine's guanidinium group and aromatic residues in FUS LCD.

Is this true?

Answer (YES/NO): YES